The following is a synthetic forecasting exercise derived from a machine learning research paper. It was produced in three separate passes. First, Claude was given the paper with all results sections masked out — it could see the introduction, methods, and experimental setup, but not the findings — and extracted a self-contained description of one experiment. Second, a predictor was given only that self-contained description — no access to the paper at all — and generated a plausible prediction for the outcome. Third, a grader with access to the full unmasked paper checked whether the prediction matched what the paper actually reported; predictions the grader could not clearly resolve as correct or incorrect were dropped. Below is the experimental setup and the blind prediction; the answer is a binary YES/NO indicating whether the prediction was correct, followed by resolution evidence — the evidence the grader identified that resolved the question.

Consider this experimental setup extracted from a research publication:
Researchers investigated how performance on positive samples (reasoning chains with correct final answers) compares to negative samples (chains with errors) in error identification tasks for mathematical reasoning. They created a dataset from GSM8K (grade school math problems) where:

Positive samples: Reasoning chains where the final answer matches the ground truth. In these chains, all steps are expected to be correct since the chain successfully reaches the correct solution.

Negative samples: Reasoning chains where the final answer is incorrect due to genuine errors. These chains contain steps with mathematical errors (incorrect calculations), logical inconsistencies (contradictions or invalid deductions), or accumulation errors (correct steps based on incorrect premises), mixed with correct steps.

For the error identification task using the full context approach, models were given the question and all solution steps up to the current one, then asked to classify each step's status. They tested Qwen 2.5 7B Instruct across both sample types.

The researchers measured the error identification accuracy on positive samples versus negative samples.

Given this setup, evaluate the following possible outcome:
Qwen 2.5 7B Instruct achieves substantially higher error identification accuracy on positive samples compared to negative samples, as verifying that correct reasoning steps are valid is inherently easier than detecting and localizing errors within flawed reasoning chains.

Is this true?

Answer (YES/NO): YES